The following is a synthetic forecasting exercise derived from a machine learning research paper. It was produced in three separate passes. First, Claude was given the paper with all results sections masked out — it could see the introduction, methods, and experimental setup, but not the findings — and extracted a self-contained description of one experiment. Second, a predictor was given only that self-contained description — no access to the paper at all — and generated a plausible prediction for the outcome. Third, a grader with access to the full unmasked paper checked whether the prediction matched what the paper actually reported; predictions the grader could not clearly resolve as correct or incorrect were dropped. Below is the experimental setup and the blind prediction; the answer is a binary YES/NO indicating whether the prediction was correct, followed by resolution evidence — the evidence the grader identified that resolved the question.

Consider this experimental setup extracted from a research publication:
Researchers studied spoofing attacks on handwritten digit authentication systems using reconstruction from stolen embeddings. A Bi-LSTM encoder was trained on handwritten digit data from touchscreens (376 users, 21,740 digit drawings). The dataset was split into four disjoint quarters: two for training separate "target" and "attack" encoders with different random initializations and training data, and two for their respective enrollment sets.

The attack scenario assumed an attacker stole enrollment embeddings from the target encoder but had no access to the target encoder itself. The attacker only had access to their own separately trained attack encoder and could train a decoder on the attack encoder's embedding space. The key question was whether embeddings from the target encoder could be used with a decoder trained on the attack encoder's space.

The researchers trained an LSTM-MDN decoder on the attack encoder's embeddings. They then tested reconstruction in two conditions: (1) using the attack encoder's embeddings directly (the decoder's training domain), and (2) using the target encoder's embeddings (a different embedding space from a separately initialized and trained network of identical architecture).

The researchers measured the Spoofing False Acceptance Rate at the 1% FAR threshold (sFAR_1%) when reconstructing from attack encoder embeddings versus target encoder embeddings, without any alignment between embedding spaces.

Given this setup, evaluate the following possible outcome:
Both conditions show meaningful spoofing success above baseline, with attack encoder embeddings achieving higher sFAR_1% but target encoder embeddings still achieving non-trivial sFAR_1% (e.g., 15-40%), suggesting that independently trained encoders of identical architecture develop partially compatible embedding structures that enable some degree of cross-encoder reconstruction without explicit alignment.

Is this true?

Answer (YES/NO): NO